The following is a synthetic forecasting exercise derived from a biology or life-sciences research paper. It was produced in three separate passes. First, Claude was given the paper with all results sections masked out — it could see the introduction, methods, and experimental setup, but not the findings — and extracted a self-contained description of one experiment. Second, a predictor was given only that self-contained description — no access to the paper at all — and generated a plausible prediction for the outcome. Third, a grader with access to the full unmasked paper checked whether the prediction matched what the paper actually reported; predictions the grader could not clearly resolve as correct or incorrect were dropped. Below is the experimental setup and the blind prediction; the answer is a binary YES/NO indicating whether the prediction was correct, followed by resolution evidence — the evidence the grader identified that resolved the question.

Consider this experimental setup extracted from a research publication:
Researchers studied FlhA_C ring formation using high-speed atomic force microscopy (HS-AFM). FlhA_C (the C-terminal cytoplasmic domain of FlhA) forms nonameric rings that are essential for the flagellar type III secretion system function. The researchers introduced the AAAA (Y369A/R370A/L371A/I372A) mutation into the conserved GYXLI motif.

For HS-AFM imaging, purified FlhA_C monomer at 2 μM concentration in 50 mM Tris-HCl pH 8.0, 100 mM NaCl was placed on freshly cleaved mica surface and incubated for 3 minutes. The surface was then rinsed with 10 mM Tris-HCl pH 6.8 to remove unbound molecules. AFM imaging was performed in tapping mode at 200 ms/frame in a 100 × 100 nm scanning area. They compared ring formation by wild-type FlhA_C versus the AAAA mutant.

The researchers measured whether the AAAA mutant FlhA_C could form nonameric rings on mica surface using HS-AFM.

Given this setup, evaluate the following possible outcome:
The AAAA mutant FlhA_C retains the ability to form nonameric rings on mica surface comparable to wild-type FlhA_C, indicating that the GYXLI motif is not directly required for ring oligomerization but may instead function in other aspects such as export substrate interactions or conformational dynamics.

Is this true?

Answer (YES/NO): YES